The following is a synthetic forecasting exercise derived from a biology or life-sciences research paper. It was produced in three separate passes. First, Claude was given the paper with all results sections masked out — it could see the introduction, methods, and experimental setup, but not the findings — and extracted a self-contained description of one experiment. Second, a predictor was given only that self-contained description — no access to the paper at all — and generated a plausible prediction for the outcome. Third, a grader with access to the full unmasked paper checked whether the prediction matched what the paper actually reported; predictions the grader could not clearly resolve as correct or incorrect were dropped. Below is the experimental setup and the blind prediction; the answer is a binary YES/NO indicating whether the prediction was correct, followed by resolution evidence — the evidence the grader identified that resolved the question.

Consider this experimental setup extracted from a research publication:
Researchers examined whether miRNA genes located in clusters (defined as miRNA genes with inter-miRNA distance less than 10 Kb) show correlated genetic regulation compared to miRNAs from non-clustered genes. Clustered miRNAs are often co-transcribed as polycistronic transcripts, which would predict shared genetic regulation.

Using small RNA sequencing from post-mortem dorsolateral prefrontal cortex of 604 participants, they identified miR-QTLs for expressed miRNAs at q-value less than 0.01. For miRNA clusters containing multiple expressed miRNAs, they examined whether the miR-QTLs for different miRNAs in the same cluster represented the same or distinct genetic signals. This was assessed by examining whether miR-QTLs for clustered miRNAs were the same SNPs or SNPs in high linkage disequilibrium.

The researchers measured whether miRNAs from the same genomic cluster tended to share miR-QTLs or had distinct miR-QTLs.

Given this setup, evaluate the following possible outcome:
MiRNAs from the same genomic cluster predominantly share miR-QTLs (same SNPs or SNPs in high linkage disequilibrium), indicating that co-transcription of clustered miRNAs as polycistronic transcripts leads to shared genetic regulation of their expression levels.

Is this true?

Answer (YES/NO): NO